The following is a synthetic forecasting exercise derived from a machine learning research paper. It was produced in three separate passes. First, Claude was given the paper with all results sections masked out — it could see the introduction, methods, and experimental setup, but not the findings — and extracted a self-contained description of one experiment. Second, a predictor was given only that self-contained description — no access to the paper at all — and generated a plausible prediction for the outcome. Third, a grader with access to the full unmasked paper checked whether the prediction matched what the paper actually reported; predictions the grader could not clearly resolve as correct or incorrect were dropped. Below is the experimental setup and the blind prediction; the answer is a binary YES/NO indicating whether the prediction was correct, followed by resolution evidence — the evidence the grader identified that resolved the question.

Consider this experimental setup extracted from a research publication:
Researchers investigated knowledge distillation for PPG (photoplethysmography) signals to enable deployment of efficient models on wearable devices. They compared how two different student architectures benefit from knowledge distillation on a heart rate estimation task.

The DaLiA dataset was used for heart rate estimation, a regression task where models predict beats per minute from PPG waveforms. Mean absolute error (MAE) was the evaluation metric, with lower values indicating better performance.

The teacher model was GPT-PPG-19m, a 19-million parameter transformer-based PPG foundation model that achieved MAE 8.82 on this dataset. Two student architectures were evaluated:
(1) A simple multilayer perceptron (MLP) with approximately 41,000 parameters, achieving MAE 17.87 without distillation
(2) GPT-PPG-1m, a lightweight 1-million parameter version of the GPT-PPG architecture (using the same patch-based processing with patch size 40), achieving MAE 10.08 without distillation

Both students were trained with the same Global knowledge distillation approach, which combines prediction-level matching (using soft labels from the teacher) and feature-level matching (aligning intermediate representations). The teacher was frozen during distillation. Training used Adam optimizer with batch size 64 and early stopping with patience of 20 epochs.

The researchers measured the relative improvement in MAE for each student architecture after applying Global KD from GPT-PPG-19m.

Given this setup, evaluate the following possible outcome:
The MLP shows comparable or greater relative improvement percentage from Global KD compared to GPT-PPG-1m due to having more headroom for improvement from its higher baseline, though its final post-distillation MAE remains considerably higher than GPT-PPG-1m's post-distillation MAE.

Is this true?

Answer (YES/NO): YES